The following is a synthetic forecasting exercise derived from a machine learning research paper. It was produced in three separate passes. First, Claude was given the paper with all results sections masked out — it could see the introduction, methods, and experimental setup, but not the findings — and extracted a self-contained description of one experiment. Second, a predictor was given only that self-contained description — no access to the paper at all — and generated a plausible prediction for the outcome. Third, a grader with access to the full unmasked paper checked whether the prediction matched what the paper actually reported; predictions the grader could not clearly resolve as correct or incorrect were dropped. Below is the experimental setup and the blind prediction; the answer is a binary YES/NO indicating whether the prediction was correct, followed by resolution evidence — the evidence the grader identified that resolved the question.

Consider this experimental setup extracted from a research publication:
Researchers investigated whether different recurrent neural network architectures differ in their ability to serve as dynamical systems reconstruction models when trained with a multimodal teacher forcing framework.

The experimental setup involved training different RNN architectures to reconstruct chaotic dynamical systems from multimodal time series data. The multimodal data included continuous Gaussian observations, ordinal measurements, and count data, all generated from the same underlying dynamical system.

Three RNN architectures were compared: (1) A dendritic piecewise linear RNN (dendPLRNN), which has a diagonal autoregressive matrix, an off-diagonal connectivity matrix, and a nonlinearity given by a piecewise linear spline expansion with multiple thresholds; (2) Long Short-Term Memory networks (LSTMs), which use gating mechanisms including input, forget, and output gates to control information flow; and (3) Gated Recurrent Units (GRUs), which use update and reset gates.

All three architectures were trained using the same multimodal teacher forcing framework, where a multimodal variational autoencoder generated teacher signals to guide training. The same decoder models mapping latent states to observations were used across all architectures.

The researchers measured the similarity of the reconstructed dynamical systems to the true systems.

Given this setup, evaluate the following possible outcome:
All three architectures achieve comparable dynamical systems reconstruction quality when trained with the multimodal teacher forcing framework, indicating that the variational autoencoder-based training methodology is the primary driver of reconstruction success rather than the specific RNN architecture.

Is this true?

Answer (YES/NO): YES